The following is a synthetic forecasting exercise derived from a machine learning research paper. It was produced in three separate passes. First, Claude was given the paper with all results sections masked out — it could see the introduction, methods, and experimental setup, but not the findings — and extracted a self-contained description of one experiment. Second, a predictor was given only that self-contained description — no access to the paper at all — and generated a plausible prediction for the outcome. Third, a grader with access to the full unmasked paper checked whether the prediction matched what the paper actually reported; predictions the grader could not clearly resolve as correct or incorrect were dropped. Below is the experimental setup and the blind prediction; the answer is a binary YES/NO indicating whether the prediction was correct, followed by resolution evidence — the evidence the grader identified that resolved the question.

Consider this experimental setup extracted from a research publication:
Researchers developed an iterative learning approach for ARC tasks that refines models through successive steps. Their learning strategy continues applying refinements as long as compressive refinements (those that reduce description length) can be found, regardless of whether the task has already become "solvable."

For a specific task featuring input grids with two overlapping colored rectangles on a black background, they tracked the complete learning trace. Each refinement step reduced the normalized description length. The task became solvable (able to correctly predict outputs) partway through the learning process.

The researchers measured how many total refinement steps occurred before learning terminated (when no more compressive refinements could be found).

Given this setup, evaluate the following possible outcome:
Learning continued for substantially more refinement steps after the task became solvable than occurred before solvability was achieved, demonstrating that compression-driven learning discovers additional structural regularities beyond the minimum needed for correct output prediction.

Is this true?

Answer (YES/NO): NO